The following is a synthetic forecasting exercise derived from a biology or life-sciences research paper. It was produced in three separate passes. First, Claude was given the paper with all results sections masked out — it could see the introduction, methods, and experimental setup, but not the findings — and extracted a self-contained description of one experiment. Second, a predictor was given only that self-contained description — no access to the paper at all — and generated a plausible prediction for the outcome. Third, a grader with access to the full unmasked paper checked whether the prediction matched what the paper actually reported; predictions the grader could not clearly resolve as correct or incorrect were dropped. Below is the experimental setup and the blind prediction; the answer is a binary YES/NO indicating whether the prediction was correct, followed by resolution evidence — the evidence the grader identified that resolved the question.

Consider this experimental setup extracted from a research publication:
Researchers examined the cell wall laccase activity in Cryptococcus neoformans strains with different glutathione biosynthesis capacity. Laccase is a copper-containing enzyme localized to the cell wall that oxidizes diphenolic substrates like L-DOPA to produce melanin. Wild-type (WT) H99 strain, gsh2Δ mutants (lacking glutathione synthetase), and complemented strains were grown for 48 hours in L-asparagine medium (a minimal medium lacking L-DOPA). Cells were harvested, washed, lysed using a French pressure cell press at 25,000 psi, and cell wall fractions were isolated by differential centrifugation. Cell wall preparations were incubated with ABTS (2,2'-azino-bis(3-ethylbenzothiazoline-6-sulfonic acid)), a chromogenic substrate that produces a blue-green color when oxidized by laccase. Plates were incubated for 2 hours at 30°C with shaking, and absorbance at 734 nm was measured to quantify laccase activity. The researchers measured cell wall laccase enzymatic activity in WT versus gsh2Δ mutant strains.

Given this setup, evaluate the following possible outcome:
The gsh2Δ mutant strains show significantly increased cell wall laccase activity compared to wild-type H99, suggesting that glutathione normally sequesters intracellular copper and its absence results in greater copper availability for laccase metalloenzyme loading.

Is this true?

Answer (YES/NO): NO